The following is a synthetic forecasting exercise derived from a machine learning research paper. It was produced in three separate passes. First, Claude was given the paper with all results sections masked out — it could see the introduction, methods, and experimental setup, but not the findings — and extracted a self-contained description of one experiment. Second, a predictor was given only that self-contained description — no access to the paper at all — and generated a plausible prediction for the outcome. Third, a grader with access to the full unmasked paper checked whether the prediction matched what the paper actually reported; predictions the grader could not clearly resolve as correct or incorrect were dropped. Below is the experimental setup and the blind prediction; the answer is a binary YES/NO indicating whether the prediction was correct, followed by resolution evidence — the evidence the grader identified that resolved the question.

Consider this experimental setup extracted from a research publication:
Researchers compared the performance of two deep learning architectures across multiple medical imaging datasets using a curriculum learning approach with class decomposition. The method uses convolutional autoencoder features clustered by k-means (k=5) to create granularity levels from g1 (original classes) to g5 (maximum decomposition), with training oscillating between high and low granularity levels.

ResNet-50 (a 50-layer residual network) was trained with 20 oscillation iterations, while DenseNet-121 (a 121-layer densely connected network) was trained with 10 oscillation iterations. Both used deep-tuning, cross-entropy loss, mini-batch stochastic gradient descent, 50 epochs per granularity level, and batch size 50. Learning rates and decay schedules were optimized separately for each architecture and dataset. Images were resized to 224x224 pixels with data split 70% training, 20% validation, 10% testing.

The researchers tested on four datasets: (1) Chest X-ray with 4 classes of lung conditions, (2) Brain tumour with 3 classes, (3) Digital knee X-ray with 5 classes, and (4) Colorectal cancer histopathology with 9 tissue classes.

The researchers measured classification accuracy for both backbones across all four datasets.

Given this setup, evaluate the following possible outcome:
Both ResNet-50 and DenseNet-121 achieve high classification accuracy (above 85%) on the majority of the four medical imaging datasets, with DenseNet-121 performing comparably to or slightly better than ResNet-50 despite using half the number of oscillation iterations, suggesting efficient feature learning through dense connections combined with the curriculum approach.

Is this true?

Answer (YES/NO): NO